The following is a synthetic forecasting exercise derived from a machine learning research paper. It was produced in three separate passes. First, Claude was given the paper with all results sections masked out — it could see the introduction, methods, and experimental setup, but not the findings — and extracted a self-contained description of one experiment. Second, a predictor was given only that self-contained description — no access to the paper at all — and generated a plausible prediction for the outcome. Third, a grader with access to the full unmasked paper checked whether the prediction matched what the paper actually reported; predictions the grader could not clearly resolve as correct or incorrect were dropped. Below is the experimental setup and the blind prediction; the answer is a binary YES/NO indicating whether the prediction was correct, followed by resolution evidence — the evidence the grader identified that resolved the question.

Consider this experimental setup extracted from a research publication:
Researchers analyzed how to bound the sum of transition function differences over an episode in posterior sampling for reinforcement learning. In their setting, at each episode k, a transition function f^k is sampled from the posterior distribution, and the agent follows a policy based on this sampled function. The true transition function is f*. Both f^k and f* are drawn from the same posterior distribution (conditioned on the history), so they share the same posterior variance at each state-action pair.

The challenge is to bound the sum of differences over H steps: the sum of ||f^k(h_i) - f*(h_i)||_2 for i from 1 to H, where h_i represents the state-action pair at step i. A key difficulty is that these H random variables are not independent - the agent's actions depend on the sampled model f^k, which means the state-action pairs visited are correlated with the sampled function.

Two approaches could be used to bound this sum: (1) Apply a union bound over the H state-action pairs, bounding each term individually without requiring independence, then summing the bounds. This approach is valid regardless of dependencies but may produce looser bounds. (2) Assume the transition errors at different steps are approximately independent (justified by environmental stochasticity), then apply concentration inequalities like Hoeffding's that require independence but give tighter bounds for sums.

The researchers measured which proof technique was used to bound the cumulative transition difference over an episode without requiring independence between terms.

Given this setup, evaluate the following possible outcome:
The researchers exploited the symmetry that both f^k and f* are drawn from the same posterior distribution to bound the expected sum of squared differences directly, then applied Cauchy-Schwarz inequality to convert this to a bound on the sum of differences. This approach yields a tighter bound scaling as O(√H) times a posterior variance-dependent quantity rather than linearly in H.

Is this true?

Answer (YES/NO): NO